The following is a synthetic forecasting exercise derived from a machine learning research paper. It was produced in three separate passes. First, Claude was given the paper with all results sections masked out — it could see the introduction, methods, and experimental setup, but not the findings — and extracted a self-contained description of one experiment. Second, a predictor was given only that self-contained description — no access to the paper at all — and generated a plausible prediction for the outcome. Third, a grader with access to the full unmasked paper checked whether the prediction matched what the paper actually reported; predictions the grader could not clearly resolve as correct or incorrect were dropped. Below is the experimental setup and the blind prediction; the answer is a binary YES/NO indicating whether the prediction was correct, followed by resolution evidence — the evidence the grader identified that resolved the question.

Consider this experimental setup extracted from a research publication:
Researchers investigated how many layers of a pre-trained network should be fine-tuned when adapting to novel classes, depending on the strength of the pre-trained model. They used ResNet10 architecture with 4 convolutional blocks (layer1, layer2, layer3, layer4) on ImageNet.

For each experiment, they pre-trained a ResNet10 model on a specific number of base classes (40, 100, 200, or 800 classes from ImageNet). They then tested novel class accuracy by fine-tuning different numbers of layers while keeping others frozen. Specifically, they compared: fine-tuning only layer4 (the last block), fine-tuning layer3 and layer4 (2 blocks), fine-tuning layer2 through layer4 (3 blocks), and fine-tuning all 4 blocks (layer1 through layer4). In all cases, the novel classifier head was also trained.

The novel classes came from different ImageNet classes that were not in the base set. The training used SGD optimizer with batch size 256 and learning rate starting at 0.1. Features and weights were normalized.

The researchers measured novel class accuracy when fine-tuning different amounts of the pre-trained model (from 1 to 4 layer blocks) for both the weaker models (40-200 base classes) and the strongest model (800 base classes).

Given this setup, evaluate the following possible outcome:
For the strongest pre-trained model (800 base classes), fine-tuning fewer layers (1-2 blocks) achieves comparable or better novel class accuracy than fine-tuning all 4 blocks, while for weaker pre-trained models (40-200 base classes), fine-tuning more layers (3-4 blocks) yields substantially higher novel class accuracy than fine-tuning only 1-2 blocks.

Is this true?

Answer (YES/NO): YES